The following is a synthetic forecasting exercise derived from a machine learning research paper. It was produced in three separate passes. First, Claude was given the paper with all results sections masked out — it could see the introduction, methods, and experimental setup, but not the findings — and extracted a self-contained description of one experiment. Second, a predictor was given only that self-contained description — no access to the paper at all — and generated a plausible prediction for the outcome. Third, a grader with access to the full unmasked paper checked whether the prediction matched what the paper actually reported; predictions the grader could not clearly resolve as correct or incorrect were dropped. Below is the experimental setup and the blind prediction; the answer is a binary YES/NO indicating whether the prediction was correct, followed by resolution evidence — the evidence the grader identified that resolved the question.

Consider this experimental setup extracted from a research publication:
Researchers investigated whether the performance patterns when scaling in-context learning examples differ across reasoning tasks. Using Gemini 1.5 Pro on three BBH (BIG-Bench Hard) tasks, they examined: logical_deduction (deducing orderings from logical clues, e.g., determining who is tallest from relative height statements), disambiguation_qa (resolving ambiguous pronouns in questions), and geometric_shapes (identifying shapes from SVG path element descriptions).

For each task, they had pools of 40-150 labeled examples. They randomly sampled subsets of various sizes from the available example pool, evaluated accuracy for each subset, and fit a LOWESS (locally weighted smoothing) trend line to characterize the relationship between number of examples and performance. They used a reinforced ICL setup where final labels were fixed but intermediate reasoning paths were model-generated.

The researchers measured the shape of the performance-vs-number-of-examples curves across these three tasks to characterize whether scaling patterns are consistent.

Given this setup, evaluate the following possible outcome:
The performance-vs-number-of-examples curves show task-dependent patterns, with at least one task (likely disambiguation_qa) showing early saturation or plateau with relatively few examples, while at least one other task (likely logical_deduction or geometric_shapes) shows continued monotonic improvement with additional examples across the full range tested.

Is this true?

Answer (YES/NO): NO